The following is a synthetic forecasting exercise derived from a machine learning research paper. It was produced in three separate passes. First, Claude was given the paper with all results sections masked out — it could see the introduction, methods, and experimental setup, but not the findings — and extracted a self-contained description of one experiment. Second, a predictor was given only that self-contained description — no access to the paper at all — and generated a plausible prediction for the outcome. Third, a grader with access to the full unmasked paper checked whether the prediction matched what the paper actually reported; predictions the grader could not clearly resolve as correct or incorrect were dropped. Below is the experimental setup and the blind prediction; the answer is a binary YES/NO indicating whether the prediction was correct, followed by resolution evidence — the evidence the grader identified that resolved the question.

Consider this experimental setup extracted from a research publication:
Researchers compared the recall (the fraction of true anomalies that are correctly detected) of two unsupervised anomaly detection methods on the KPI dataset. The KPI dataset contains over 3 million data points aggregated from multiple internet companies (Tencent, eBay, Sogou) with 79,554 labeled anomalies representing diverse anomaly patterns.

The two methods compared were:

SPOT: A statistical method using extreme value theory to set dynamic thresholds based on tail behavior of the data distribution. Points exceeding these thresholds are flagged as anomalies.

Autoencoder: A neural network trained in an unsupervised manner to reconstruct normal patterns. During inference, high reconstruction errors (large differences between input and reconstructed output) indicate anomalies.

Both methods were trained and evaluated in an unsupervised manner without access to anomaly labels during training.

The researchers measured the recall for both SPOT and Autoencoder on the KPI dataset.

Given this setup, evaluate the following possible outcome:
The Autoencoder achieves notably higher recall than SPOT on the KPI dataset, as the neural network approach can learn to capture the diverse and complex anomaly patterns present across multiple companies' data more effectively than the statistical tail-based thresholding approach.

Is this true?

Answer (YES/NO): YES